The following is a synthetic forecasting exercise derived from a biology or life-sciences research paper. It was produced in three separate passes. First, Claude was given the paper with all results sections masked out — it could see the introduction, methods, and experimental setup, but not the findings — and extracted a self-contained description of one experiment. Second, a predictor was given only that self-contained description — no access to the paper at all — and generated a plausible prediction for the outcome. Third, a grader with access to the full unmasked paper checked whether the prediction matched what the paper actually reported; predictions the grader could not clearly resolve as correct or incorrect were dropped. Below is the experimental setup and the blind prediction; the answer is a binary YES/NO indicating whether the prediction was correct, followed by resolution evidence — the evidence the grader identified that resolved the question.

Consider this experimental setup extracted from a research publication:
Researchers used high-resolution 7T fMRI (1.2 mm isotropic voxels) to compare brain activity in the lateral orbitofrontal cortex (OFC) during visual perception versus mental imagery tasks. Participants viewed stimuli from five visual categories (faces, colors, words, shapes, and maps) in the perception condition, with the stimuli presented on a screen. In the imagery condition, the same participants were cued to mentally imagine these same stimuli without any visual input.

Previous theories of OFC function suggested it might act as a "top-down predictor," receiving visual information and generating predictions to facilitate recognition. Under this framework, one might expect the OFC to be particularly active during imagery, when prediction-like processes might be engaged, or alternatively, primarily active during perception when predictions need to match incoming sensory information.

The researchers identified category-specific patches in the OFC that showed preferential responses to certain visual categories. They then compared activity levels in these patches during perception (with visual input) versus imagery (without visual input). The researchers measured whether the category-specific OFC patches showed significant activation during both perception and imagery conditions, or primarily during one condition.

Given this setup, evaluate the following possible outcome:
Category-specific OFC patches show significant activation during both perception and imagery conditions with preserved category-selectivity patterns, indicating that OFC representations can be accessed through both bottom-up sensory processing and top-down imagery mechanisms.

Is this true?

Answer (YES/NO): YES